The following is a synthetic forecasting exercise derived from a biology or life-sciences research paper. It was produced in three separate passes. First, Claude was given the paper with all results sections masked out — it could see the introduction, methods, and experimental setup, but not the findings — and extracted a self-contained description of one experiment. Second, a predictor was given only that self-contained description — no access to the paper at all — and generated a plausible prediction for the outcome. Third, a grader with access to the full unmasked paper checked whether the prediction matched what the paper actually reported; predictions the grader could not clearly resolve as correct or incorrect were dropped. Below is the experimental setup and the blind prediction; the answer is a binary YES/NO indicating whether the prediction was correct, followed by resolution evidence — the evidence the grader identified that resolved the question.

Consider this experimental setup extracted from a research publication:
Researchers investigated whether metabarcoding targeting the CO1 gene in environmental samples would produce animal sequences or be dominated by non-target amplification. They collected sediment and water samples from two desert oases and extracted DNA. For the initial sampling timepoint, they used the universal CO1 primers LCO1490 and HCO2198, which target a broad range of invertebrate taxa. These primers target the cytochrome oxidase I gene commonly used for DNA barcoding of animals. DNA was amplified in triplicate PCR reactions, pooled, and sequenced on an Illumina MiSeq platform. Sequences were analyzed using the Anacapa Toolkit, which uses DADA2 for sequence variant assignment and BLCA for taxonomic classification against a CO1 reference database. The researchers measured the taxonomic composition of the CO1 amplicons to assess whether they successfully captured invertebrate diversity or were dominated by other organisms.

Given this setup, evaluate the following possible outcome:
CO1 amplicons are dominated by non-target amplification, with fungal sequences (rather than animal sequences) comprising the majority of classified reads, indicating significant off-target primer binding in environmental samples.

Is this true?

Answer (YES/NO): NO